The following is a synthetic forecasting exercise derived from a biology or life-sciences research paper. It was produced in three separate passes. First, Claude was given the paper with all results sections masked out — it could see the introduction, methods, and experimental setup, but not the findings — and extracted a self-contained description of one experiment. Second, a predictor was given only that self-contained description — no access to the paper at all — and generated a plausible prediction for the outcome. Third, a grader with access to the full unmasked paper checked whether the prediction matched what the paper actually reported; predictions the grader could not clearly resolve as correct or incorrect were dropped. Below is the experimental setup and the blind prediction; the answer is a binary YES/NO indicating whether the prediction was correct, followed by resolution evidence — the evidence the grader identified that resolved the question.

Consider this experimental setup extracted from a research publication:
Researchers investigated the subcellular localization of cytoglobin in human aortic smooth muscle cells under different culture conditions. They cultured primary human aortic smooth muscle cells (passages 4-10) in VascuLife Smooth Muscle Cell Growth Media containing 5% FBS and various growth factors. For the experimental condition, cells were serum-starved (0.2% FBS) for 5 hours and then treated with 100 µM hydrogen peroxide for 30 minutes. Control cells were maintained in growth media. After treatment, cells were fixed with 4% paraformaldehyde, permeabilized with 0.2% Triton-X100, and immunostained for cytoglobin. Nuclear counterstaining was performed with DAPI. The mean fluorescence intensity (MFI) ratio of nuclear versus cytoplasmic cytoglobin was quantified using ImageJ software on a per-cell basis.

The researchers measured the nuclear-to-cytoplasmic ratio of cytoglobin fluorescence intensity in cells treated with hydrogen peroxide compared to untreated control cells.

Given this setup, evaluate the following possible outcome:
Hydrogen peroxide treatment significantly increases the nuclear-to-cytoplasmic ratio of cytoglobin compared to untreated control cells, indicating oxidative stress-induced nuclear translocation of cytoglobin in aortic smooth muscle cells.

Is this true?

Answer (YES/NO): YES